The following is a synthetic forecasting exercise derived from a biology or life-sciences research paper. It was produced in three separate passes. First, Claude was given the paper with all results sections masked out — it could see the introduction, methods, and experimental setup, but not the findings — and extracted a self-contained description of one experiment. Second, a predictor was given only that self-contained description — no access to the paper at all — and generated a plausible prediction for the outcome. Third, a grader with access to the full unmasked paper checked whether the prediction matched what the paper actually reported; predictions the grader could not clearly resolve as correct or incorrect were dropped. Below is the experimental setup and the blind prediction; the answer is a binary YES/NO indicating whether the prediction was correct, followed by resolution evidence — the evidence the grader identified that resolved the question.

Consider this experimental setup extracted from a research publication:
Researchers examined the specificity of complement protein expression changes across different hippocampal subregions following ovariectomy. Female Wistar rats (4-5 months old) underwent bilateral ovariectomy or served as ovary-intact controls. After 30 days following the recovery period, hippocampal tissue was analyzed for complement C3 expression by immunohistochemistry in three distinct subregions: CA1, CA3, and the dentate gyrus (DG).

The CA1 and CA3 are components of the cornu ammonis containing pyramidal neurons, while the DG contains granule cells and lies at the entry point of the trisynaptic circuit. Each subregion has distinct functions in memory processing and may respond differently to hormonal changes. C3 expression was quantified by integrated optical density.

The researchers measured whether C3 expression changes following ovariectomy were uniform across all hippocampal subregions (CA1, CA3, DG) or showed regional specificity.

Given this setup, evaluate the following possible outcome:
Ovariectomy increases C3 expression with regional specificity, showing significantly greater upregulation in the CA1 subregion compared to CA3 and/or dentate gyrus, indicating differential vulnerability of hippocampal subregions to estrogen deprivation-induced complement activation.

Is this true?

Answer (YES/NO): NO